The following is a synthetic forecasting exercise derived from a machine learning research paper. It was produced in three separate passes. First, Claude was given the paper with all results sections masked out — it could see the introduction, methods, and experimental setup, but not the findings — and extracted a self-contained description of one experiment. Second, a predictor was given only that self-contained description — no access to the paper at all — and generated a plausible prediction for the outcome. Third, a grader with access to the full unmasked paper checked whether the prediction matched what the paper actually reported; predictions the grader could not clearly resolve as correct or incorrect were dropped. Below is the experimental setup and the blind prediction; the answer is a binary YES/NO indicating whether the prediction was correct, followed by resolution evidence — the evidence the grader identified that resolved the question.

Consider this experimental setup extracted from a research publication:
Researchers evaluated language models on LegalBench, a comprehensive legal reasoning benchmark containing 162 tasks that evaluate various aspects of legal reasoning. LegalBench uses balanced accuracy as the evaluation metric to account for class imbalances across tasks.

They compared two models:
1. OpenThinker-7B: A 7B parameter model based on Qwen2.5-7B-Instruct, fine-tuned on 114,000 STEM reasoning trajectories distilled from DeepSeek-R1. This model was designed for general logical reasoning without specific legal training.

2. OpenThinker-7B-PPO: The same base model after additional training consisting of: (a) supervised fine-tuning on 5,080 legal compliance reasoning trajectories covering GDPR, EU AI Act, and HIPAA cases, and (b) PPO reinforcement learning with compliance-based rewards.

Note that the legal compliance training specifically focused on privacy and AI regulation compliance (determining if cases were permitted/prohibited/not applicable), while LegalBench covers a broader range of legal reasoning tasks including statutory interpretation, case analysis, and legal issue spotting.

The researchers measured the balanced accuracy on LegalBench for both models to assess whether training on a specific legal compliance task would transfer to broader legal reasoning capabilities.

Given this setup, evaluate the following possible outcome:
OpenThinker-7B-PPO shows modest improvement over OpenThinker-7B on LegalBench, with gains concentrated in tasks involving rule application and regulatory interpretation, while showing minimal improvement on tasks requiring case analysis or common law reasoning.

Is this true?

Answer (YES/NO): NO